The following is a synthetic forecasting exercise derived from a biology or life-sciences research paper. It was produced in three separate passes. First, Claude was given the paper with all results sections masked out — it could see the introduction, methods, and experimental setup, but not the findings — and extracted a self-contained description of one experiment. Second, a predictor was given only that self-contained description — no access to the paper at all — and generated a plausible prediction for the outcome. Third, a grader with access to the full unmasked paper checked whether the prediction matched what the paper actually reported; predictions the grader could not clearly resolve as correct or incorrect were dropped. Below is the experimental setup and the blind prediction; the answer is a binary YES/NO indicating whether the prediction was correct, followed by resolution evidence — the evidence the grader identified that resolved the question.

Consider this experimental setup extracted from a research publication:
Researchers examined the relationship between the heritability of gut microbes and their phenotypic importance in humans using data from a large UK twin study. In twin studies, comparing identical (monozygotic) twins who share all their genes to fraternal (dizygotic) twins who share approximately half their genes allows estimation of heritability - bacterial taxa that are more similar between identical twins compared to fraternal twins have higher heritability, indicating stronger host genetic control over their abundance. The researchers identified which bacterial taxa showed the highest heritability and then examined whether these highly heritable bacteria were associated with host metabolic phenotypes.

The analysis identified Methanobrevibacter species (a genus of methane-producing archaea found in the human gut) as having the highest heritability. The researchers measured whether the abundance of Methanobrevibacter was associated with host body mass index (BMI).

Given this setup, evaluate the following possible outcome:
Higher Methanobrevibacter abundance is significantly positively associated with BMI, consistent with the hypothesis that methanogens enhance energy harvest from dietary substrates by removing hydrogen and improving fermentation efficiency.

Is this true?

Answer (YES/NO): NO